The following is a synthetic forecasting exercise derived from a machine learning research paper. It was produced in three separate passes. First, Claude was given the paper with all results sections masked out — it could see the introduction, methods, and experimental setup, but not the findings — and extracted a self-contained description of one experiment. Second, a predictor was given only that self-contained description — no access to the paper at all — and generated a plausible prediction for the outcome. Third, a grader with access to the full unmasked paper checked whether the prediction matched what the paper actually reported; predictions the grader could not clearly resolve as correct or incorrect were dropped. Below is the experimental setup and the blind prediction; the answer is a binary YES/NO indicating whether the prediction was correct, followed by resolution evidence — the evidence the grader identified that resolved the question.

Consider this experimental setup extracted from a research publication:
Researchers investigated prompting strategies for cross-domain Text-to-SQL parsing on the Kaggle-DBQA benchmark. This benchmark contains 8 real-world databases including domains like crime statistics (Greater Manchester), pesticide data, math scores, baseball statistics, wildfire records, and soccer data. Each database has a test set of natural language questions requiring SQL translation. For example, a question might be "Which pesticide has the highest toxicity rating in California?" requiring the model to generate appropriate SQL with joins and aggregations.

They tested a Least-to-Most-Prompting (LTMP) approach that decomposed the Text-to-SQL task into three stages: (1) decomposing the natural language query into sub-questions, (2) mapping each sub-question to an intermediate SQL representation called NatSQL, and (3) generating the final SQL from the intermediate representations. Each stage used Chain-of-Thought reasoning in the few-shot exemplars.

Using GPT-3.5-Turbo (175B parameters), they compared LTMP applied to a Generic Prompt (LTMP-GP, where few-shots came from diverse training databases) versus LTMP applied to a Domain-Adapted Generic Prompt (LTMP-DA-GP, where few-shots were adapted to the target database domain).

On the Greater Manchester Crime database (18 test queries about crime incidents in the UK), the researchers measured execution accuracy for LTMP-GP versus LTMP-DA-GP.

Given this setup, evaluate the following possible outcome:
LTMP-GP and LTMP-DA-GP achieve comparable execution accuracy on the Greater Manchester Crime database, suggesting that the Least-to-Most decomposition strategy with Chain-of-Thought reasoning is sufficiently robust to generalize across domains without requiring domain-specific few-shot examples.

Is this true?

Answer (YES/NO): NO